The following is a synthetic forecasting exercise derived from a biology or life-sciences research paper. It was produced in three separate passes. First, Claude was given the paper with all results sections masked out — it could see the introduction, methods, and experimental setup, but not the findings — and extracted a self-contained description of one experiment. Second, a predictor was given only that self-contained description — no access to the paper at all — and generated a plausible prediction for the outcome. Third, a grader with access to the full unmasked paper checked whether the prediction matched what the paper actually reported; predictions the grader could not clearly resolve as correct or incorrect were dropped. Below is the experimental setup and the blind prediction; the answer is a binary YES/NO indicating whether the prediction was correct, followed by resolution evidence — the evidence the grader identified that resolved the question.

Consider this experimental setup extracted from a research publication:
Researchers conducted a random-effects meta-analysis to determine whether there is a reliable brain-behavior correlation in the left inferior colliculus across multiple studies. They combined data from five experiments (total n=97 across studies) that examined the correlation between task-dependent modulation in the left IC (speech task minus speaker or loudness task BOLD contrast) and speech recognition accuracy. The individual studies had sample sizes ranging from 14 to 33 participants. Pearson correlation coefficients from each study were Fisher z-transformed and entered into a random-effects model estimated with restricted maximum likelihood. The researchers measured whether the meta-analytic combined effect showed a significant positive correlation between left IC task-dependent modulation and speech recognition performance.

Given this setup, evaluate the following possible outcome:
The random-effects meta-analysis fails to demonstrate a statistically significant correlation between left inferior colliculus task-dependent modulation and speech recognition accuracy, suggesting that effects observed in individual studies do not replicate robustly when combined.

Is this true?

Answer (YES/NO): NO